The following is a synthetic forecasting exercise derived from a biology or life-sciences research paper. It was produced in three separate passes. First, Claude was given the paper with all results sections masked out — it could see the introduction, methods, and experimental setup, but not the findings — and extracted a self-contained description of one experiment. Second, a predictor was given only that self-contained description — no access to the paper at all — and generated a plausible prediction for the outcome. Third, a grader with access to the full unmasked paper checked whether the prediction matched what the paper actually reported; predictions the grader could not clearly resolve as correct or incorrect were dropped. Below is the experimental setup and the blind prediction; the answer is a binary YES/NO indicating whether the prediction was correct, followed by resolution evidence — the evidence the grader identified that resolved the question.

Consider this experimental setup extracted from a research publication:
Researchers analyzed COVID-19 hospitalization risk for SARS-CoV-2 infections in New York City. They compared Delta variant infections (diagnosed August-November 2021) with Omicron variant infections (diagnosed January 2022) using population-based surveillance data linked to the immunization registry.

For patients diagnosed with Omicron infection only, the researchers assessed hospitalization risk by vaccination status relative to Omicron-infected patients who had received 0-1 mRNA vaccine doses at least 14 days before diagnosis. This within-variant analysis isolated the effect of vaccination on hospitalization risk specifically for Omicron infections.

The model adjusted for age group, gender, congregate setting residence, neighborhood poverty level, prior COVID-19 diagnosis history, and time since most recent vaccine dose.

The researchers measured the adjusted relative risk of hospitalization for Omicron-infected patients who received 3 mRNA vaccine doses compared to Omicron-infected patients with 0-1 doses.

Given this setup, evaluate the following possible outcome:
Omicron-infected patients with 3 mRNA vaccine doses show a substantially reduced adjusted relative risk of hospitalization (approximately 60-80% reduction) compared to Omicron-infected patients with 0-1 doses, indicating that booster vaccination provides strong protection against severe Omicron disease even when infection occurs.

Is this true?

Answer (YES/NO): YES